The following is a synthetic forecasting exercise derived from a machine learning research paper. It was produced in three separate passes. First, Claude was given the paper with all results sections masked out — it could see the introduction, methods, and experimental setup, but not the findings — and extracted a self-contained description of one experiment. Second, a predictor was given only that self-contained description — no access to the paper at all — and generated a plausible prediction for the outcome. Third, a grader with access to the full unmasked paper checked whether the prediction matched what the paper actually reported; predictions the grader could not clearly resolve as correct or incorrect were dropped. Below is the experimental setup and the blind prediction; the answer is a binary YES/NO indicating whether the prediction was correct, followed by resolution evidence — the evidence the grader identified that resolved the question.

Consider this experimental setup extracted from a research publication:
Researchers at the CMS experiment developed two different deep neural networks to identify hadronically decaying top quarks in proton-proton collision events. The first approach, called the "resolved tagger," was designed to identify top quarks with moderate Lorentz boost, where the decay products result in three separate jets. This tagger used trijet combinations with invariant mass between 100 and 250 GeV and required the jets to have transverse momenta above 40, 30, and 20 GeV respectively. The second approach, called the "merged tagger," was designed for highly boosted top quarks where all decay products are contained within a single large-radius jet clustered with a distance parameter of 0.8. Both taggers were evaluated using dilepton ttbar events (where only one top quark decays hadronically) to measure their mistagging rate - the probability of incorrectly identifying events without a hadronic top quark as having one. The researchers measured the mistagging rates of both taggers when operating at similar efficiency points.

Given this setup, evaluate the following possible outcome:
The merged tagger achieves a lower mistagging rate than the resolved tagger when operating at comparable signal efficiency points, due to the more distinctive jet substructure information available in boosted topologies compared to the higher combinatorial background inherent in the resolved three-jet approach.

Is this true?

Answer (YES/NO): YES